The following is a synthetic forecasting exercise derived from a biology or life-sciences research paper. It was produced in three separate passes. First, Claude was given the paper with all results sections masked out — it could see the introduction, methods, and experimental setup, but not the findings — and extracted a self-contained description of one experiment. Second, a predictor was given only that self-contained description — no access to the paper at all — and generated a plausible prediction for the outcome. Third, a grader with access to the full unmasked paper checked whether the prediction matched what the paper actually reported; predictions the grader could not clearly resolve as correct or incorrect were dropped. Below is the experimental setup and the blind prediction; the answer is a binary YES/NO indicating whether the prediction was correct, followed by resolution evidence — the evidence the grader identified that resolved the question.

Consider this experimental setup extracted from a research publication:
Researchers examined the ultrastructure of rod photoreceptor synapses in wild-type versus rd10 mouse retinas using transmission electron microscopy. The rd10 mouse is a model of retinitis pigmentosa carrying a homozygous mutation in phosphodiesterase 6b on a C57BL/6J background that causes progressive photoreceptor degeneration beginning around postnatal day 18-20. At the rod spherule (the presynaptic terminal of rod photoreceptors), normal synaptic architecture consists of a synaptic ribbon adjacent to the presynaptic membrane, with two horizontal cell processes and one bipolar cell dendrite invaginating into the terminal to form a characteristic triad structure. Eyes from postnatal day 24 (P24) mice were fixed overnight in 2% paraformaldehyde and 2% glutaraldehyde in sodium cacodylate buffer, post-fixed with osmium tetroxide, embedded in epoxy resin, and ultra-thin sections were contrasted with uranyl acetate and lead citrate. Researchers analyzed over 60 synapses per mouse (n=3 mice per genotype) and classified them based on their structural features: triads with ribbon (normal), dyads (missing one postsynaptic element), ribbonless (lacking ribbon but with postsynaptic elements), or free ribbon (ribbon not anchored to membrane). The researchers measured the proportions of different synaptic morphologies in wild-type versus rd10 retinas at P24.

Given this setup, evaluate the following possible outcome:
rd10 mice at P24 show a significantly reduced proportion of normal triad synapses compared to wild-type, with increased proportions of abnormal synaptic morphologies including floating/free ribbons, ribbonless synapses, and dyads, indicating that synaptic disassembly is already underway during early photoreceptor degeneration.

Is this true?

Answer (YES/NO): NO